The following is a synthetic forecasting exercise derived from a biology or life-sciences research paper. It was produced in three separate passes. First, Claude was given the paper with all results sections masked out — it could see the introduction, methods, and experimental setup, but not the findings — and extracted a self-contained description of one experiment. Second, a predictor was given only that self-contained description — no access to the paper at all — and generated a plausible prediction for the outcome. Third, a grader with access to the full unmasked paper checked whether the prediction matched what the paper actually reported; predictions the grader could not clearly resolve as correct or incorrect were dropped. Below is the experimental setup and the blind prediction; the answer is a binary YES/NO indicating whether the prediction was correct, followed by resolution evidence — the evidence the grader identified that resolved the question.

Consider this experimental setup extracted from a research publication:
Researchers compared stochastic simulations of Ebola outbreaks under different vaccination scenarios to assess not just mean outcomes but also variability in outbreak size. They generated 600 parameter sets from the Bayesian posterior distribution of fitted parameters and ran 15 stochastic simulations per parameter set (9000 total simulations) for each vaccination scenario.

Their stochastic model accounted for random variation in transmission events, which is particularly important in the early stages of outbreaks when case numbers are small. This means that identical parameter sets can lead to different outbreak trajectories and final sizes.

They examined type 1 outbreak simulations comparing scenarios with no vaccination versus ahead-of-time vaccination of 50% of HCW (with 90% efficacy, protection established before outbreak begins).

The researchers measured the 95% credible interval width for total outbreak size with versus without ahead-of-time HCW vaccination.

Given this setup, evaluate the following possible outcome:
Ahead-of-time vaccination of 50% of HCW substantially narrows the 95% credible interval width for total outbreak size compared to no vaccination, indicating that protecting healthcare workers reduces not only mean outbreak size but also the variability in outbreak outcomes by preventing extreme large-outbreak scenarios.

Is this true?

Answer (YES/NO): NO